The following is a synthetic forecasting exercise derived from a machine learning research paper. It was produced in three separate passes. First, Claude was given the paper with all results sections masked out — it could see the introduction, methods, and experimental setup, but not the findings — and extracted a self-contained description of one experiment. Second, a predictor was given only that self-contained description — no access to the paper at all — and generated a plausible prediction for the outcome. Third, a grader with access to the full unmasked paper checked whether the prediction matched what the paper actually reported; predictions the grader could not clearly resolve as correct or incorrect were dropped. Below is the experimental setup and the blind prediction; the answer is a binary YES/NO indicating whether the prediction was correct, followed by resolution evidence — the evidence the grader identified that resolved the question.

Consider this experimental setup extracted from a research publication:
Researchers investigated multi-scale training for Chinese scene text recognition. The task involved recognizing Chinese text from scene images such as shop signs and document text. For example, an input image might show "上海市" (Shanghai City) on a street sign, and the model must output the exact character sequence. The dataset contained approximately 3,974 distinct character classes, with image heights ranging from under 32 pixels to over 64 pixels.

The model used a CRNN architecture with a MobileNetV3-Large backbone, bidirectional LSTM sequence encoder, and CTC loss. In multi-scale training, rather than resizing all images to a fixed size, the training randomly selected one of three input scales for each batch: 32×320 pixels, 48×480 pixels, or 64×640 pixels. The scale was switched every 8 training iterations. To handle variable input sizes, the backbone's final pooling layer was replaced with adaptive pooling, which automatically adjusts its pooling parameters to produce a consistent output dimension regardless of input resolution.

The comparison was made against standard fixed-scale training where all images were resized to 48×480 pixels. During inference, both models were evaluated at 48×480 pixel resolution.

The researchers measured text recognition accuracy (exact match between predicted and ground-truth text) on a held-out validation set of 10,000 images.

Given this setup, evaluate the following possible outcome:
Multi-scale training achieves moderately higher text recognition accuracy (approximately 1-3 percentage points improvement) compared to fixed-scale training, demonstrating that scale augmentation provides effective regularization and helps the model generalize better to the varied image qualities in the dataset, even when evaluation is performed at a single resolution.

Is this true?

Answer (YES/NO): NO